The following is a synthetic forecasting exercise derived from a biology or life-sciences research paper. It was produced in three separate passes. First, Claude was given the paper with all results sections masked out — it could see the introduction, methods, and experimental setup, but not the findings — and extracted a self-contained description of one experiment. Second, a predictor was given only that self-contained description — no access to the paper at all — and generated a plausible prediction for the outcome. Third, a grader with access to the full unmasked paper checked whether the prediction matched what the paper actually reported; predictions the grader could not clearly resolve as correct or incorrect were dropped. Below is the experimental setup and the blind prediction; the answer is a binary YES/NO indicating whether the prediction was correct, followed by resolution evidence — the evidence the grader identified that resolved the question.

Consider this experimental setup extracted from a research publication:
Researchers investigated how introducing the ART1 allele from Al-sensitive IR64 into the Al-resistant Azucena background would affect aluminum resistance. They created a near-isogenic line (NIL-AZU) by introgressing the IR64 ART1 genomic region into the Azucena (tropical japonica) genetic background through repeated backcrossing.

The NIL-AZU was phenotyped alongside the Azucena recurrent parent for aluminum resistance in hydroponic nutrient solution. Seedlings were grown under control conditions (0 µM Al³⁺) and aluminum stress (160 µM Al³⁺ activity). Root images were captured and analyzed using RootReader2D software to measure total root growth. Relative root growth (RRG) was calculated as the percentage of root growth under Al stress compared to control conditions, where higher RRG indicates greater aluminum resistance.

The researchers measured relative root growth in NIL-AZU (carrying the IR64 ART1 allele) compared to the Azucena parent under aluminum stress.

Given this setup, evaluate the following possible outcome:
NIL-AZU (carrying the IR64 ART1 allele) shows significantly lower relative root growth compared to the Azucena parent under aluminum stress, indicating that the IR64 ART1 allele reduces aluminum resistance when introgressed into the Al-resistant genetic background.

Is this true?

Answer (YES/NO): YES